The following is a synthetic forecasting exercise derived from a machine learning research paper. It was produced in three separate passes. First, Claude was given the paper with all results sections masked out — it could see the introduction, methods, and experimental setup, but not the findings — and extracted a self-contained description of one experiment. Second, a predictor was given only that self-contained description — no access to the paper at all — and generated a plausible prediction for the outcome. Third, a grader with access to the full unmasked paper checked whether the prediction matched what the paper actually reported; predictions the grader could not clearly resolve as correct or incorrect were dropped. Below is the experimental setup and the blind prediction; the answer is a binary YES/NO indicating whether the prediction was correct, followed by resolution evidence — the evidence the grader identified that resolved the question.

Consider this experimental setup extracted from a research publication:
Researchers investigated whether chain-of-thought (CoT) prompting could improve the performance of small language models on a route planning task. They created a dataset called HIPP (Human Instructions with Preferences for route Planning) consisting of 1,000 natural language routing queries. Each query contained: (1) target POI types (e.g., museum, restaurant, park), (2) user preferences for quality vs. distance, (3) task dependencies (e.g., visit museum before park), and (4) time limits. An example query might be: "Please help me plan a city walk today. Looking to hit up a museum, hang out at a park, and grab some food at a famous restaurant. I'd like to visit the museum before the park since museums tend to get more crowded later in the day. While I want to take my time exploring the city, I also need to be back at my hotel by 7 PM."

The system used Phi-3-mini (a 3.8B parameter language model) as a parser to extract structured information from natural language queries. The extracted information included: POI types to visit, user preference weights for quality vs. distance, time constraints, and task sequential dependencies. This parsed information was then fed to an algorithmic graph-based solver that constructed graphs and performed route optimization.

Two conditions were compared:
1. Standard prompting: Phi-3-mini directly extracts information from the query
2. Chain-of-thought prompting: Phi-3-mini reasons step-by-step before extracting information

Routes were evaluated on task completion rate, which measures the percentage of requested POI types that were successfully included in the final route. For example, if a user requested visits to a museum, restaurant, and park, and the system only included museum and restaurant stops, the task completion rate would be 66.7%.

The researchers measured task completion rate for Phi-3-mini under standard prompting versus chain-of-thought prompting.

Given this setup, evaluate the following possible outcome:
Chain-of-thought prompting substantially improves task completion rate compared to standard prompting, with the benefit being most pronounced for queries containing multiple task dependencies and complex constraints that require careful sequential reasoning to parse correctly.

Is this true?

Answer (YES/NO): NO